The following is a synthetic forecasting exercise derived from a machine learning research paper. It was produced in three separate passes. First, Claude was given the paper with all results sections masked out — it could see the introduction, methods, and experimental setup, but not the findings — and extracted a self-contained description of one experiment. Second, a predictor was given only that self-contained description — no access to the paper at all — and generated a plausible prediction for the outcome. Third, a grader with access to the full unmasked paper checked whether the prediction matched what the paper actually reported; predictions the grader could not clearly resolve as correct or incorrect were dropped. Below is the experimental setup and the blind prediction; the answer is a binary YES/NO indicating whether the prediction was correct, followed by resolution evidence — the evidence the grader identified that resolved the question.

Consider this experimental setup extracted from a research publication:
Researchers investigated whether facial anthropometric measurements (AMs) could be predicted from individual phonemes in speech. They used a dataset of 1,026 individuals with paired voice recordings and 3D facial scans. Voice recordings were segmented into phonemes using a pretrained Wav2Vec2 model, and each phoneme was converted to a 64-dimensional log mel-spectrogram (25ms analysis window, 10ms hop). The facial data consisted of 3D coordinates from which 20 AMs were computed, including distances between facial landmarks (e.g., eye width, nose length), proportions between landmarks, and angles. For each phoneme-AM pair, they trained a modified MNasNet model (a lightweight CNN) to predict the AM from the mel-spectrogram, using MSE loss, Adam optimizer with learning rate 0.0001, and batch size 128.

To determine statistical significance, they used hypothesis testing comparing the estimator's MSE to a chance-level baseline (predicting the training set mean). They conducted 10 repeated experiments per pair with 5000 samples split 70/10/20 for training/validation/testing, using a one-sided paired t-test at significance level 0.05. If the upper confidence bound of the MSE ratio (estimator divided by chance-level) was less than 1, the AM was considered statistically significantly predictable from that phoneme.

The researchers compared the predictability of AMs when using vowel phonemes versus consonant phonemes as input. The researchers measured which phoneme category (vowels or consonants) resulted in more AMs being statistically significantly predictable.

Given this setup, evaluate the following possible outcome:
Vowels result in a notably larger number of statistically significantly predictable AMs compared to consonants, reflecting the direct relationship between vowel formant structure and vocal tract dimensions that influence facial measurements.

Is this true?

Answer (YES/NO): YES